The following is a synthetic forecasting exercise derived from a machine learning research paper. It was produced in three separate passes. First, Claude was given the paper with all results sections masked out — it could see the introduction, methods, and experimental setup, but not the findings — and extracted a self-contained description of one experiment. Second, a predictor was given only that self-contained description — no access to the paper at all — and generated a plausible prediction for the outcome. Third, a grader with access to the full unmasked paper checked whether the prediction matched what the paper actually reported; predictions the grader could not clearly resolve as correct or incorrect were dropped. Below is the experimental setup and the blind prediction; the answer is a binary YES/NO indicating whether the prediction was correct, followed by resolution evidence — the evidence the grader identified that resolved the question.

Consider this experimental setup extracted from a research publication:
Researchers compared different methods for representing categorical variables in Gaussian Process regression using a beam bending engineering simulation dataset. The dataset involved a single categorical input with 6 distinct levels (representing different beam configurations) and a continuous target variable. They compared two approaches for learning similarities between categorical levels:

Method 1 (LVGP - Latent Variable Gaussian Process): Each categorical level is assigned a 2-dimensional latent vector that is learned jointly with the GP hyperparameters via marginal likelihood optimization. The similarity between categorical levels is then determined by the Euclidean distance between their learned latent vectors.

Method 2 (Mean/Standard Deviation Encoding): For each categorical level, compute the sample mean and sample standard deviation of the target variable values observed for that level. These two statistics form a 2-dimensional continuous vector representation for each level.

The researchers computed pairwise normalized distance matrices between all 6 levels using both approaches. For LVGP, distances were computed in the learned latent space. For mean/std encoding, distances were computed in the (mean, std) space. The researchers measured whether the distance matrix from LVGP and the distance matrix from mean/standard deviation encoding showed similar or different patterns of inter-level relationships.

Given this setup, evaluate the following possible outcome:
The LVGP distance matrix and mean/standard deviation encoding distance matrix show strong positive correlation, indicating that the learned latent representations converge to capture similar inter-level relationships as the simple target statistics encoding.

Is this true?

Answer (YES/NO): YES